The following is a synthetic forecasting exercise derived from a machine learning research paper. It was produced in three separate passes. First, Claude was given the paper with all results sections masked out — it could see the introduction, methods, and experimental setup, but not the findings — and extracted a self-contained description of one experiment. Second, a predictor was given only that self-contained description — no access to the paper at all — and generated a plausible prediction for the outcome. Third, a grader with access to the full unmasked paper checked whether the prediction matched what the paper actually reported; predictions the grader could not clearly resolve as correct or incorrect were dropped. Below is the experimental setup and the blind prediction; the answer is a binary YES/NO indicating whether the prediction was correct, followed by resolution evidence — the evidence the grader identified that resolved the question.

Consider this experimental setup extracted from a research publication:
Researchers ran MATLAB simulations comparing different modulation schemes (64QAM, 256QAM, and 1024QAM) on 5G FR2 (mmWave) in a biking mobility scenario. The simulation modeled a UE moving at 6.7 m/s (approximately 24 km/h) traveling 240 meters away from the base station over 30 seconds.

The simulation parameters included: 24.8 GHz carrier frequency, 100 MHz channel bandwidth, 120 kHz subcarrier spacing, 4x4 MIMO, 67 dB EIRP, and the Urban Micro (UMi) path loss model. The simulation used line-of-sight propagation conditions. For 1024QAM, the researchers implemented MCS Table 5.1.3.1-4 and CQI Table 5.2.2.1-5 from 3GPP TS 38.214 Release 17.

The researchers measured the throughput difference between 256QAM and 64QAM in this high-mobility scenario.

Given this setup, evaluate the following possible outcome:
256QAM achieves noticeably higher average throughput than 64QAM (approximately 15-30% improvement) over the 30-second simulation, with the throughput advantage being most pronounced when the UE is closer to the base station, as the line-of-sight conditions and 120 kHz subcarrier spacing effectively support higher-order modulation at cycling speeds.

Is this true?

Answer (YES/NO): NO